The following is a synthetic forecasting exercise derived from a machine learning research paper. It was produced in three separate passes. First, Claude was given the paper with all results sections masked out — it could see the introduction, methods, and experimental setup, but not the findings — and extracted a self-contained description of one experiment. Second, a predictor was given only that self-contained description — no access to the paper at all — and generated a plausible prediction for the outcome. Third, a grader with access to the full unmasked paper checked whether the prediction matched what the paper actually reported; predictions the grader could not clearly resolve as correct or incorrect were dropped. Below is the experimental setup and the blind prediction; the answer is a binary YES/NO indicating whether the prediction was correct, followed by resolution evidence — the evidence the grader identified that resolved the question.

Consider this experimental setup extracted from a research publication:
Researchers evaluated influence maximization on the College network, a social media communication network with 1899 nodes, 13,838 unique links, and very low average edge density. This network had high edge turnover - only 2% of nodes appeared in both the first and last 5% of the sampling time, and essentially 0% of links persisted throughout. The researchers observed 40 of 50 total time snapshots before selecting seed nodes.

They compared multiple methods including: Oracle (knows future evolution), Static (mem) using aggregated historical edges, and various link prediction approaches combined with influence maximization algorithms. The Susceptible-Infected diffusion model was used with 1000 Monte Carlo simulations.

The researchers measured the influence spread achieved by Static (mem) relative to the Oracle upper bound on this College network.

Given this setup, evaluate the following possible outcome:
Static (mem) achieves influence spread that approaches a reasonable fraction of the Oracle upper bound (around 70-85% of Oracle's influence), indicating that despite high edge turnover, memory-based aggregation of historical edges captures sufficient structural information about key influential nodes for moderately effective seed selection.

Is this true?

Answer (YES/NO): NO